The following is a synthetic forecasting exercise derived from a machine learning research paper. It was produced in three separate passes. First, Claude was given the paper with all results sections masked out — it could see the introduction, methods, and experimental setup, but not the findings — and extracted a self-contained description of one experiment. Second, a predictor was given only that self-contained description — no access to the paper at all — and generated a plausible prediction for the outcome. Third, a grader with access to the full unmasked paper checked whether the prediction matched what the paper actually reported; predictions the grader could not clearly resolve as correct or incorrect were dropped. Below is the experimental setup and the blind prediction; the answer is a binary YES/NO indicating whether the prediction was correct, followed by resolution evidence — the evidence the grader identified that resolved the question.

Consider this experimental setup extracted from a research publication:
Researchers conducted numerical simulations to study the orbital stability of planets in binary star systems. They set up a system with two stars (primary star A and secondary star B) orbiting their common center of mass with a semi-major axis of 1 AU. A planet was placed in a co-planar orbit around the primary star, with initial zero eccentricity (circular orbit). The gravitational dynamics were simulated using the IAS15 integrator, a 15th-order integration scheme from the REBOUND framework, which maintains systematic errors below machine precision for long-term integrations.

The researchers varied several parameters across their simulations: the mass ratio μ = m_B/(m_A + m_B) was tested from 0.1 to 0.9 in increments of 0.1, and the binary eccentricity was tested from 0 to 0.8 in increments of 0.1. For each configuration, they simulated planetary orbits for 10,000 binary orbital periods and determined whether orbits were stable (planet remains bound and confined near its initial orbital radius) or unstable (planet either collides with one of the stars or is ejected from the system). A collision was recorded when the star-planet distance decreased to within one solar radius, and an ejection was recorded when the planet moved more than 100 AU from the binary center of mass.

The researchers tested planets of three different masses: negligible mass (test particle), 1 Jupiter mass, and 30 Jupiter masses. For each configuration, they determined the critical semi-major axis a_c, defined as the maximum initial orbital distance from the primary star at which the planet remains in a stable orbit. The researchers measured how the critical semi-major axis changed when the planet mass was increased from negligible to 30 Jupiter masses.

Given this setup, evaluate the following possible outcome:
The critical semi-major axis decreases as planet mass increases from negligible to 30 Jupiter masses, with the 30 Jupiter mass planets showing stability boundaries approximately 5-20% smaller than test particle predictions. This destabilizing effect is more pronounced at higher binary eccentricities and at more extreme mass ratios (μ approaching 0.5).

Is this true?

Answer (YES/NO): NO